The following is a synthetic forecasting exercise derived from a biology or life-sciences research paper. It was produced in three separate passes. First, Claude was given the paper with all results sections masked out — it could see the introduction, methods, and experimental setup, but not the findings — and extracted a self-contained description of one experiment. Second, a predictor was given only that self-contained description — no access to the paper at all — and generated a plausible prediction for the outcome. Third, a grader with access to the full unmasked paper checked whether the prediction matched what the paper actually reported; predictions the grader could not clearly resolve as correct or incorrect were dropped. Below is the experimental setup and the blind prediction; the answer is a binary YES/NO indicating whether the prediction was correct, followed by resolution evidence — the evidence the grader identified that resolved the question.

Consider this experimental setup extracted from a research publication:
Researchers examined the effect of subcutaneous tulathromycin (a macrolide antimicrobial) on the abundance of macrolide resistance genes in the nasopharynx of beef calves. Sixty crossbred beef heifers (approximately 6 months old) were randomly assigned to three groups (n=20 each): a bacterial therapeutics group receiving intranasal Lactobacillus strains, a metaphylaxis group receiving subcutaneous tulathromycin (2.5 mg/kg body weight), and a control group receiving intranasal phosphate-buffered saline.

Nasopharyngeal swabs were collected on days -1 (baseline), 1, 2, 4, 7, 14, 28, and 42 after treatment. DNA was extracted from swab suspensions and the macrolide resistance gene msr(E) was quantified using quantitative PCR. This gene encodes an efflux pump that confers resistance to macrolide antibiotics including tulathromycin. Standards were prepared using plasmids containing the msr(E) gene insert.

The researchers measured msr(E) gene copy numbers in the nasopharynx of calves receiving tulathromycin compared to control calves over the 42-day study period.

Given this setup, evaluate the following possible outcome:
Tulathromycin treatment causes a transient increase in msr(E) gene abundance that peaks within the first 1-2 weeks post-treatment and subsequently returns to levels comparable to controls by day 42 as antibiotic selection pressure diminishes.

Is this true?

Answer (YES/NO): NO